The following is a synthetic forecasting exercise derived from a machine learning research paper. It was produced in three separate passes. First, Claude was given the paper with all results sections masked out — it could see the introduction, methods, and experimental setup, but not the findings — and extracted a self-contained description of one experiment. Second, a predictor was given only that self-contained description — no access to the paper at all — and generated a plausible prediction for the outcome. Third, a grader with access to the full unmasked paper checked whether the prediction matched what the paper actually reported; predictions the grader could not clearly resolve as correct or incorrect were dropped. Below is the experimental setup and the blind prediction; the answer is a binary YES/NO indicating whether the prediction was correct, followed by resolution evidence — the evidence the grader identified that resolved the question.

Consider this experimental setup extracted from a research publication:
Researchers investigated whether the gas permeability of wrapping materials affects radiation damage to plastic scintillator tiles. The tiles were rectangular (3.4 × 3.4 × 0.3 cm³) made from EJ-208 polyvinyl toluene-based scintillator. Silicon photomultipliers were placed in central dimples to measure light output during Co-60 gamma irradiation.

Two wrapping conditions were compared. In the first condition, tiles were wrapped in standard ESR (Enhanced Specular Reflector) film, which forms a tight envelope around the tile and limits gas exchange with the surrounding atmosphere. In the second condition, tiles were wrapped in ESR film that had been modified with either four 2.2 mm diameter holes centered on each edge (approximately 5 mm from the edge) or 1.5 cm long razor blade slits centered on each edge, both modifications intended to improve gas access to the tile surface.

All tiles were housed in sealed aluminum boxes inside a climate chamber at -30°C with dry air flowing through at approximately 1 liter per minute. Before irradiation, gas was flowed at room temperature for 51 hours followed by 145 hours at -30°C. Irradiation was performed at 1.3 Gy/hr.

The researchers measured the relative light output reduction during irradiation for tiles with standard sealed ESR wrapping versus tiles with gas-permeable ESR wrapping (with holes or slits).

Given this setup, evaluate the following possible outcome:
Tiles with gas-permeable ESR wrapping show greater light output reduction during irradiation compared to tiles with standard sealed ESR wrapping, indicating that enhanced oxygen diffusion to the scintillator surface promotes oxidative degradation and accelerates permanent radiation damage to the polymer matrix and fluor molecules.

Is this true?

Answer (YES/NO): NO